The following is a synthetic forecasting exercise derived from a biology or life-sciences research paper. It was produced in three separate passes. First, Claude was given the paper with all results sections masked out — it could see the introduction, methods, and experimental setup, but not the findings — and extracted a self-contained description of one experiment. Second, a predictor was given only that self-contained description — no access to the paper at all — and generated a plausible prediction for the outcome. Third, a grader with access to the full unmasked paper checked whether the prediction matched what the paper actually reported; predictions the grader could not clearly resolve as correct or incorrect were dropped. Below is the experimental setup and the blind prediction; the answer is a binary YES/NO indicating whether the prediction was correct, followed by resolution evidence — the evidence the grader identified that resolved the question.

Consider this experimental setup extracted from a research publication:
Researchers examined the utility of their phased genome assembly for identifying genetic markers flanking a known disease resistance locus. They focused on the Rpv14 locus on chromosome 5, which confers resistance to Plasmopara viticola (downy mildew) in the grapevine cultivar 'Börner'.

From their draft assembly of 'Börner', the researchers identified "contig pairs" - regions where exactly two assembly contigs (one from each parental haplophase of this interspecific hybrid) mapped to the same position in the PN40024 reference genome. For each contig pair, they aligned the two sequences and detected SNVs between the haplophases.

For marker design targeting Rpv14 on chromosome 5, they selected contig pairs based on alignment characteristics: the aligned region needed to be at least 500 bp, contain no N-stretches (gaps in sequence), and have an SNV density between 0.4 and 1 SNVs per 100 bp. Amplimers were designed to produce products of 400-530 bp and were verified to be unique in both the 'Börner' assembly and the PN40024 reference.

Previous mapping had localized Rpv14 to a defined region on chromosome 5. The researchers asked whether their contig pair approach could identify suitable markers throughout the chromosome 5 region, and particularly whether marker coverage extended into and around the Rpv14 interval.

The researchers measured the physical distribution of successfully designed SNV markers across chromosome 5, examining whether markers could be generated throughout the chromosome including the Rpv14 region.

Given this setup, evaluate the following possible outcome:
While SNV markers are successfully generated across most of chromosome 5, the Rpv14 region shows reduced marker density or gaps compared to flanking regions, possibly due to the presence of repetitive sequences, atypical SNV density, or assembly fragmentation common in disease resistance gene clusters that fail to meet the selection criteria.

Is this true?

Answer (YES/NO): NO